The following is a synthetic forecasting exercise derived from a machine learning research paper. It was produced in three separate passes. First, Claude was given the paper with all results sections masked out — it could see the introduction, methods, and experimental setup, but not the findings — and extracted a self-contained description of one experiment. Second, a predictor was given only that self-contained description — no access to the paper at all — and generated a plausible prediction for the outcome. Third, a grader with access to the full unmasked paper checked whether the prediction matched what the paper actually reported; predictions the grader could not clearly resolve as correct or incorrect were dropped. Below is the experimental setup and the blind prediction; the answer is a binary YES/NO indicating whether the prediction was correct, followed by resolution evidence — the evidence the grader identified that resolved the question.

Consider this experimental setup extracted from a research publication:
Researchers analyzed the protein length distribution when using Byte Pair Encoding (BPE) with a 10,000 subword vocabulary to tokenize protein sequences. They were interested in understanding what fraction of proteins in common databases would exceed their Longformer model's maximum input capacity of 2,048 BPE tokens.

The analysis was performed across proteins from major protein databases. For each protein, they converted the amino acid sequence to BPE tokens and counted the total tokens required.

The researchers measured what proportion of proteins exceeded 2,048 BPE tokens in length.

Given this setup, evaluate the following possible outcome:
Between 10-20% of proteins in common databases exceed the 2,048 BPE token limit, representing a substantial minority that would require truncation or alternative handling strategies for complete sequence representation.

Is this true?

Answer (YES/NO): NO